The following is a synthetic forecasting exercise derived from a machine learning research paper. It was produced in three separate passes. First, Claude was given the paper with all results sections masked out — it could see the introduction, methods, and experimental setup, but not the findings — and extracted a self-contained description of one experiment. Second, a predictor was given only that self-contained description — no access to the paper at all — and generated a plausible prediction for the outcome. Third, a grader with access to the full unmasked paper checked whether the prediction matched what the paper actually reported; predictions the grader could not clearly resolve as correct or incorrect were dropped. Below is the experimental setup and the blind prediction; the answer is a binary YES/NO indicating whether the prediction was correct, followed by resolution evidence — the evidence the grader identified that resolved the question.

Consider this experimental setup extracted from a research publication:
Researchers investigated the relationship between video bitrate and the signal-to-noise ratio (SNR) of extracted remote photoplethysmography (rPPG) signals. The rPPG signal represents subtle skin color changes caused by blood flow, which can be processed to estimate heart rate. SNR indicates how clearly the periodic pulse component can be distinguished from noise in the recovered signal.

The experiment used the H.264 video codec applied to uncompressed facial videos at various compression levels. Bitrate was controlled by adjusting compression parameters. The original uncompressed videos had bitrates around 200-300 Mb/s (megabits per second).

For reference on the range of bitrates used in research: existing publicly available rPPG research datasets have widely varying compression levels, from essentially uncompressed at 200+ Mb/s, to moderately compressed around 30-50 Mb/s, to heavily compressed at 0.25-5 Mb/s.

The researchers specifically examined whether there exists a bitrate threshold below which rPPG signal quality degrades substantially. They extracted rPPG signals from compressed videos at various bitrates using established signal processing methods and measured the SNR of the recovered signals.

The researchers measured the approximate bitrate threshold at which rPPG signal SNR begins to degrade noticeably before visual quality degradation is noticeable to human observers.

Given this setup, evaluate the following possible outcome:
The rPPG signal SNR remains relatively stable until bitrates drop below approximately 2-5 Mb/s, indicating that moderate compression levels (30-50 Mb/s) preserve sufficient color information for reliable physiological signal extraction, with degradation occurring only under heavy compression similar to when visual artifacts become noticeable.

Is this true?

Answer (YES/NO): NO